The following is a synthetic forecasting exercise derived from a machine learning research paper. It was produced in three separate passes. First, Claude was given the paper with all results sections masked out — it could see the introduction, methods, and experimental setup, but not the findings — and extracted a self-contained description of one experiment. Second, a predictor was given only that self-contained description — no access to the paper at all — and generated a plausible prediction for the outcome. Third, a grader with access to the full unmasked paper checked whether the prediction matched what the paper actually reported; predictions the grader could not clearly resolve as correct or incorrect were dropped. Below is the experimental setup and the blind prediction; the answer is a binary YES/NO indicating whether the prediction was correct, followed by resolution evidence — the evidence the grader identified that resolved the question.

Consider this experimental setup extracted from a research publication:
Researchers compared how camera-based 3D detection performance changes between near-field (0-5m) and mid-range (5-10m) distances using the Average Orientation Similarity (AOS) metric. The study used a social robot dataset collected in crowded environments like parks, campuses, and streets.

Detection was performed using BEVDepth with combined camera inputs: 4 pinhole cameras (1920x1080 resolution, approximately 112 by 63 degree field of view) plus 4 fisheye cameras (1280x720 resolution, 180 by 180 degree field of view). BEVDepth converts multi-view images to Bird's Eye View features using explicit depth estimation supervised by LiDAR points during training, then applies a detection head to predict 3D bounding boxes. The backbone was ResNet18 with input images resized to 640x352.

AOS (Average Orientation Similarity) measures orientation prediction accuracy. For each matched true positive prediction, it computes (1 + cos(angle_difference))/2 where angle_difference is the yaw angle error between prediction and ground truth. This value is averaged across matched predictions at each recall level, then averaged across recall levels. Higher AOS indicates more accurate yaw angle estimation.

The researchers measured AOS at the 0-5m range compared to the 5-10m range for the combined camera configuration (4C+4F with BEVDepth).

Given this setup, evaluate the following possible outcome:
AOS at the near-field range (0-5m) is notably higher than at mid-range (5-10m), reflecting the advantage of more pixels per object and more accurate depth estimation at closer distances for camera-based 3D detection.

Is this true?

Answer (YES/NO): YES